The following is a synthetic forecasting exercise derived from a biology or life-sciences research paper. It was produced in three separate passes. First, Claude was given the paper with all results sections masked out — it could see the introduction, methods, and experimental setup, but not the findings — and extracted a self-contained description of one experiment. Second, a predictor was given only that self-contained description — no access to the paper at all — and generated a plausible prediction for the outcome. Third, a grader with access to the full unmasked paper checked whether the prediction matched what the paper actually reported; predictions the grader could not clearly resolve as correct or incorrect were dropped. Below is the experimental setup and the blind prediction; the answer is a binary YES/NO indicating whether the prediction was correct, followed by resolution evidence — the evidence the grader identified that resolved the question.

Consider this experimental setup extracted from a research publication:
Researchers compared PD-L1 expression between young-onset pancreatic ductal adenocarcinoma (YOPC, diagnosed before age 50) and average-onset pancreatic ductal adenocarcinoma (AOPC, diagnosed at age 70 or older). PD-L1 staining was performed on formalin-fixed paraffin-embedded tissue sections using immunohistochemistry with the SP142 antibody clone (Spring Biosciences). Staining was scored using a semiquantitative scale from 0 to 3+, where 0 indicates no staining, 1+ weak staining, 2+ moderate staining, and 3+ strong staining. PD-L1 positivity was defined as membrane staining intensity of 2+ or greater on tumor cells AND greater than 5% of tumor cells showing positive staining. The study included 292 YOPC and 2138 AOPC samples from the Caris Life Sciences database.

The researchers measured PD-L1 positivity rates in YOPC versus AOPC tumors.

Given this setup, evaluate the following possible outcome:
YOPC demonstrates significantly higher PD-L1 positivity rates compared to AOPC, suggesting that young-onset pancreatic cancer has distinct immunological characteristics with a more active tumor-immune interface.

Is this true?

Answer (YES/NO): NO